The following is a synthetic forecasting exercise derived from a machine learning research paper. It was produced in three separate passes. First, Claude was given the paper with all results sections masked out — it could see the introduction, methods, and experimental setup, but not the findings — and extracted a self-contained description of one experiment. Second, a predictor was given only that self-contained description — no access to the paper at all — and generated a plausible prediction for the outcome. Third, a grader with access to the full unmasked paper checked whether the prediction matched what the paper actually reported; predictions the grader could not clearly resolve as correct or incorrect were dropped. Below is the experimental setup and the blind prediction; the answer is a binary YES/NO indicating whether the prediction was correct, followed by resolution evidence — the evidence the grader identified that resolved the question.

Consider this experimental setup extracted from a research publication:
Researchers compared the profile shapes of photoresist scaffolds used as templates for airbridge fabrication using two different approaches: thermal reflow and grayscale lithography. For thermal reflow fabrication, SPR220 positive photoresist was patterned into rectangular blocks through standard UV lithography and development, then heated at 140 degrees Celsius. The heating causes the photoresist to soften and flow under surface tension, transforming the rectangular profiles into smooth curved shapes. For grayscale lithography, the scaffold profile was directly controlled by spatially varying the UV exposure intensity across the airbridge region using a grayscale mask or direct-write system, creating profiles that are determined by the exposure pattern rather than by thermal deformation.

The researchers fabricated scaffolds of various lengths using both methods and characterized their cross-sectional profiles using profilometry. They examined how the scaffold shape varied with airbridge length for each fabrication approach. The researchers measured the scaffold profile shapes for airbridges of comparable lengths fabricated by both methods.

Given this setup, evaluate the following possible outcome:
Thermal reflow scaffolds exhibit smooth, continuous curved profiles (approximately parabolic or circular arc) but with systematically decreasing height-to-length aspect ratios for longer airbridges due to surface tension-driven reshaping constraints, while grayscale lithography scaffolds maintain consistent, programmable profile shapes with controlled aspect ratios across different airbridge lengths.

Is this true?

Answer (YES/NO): NO